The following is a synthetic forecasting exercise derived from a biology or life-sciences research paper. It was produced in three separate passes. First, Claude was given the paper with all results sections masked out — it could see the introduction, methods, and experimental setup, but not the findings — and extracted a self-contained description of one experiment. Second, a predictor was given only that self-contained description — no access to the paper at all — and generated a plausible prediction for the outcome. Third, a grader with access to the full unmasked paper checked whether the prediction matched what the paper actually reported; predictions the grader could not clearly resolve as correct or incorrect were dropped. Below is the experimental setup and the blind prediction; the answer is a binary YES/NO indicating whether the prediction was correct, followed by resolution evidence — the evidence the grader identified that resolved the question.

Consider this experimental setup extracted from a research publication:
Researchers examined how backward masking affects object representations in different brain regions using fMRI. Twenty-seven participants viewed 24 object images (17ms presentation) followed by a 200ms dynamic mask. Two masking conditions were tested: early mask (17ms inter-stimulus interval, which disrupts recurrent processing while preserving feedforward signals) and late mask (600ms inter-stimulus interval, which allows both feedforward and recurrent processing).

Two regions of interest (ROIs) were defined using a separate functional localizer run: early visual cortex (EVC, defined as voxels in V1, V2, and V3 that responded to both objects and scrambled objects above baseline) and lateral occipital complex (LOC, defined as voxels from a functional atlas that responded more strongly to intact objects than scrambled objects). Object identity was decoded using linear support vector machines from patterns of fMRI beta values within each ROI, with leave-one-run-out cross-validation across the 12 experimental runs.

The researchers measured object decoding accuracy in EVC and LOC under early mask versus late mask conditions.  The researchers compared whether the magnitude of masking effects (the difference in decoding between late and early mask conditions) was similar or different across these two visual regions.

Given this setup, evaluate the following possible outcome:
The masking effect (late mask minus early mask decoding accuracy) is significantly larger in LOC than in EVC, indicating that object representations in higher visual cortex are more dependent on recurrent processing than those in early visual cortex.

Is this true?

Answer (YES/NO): YES